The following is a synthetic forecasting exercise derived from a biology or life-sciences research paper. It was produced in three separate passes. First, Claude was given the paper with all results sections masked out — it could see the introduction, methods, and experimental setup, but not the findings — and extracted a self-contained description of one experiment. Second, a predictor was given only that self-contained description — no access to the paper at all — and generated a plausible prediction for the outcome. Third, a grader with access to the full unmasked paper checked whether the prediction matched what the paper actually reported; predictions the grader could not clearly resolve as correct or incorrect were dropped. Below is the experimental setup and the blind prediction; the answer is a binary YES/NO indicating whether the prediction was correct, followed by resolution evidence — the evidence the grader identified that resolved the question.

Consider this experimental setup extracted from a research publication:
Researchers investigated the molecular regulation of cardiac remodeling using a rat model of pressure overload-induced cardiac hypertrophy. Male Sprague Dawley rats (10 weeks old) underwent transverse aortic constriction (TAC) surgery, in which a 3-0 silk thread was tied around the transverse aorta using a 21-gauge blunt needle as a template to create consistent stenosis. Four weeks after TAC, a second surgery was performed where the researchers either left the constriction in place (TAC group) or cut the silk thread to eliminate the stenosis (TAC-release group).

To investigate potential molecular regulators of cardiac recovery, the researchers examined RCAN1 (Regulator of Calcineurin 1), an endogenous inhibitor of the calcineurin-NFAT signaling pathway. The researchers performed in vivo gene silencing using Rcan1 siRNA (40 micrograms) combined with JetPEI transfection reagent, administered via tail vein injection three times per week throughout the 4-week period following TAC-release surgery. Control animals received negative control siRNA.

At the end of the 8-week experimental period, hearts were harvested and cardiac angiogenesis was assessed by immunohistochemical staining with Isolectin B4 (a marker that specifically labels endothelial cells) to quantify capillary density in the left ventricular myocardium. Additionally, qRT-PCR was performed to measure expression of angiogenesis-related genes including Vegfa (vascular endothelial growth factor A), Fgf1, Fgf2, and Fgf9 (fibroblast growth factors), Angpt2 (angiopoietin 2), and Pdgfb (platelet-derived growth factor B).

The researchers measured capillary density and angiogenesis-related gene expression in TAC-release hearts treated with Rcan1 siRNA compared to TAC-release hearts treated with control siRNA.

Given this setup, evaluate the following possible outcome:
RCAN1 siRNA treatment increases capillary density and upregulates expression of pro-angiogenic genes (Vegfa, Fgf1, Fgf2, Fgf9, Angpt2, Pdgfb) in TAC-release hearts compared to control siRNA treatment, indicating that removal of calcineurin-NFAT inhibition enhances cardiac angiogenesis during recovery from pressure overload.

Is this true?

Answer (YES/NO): YES